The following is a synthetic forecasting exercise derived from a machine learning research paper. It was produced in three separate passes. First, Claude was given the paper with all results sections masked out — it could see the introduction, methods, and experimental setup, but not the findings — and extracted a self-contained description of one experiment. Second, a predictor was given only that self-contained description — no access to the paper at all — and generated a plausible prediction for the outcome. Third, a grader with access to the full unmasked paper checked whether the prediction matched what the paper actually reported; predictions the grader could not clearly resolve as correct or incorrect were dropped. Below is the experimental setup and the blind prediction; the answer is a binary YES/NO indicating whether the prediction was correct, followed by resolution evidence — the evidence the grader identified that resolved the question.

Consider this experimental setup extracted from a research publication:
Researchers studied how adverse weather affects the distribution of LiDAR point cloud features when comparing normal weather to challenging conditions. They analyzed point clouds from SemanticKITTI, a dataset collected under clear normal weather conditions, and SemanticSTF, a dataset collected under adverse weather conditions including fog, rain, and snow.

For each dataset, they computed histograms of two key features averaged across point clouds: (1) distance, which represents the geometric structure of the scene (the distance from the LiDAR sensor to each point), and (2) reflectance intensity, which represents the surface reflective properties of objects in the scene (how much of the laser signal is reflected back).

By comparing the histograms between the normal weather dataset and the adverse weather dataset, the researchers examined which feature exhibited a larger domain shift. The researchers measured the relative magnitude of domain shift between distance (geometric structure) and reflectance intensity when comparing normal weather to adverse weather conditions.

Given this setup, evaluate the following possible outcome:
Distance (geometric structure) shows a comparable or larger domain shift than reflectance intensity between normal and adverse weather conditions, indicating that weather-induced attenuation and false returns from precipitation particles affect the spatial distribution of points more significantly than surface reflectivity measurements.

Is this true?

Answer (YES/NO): NO